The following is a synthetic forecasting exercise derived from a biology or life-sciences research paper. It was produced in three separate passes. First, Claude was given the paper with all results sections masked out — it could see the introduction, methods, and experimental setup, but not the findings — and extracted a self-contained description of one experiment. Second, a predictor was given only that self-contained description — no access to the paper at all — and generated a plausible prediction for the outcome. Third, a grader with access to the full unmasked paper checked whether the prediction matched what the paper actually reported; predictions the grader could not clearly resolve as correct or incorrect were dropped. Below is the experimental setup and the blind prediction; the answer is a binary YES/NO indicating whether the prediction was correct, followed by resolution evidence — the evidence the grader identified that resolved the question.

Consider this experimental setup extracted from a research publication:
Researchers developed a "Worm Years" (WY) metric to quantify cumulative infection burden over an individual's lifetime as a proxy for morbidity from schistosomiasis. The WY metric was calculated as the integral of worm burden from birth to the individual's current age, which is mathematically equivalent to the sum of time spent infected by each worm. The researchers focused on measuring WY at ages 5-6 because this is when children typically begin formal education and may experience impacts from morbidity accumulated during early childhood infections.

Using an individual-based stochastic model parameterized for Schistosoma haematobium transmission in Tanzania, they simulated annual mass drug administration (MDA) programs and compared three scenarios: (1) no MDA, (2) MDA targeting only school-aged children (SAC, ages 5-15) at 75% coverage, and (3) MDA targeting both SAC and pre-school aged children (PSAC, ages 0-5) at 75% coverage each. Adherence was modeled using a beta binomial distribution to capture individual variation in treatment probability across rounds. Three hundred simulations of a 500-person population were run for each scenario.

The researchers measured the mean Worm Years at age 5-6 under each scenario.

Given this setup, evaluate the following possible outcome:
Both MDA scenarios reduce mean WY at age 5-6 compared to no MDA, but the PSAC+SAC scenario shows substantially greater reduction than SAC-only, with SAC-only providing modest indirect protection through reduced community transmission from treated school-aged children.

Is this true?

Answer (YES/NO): YES